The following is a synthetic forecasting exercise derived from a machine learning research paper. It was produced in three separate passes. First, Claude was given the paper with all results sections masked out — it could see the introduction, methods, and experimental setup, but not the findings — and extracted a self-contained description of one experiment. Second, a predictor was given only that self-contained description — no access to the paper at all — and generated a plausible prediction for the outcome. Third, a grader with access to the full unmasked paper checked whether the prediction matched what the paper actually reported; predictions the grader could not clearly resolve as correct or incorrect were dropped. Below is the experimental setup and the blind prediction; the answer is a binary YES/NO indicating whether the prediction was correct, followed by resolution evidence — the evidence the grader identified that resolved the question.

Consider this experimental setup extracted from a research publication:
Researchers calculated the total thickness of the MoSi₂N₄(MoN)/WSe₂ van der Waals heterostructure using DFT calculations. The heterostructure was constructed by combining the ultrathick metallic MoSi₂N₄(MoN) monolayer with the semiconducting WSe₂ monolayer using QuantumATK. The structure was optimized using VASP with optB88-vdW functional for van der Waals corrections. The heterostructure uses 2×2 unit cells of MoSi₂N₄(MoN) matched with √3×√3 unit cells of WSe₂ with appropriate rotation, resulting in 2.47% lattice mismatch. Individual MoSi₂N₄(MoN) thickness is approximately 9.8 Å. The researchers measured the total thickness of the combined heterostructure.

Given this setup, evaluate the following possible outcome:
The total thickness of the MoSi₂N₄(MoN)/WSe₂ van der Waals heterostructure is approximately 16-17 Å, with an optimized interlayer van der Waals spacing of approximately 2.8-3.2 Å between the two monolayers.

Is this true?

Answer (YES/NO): NO